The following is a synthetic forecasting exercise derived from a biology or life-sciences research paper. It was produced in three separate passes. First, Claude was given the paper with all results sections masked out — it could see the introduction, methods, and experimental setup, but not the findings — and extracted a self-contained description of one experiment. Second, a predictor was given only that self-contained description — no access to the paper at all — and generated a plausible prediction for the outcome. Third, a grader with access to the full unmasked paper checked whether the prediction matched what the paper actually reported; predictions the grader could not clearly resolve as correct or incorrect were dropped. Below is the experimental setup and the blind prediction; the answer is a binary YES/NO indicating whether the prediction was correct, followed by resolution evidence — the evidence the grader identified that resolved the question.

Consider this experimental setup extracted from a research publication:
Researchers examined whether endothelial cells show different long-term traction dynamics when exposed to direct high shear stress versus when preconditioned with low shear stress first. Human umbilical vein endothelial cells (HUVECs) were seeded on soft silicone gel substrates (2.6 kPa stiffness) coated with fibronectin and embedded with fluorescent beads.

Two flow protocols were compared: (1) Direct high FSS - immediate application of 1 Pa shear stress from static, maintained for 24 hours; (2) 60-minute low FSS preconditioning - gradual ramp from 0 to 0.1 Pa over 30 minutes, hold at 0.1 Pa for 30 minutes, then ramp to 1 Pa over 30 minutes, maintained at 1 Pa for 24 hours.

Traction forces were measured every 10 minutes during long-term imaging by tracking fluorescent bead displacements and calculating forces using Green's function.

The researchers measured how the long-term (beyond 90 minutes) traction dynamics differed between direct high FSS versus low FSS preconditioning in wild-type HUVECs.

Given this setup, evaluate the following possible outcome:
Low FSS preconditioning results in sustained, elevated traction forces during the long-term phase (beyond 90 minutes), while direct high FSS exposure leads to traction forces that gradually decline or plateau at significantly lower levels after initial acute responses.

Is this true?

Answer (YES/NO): YES